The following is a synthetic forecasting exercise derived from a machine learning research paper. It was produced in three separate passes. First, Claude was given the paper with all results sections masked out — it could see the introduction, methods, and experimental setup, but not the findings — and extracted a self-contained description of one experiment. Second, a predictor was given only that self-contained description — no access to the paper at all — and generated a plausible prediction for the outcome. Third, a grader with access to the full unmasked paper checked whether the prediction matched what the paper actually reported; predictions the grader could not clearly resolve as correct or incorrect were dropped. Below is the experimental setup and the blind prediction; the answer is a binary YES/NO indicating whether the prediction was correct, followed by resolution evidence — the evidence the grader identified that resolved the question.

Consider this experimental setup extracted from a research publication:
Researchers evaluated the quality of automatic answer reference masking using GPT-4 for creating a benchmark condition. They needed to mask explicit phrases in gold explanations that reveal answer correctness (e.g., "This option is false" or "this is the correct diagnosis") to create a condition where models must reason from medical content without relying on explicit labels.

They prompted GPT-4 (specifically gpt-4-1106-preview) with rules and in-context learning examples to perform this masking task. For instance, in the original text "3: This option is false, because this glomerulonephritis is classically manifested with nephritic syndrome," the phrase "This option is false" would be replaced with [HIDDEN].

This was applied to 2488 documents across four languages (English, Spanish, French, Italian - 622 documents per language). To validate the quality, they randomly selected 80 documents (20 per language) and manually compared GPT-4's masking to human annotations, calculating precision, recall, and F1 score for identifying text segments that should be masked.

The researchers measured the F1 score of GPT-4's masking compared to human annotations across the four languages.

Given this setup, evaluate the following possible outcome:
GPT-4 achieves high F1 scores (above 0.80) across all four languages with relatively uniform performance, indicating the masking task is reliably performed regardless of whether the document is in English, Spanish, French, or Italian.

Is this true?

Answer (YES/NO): YES